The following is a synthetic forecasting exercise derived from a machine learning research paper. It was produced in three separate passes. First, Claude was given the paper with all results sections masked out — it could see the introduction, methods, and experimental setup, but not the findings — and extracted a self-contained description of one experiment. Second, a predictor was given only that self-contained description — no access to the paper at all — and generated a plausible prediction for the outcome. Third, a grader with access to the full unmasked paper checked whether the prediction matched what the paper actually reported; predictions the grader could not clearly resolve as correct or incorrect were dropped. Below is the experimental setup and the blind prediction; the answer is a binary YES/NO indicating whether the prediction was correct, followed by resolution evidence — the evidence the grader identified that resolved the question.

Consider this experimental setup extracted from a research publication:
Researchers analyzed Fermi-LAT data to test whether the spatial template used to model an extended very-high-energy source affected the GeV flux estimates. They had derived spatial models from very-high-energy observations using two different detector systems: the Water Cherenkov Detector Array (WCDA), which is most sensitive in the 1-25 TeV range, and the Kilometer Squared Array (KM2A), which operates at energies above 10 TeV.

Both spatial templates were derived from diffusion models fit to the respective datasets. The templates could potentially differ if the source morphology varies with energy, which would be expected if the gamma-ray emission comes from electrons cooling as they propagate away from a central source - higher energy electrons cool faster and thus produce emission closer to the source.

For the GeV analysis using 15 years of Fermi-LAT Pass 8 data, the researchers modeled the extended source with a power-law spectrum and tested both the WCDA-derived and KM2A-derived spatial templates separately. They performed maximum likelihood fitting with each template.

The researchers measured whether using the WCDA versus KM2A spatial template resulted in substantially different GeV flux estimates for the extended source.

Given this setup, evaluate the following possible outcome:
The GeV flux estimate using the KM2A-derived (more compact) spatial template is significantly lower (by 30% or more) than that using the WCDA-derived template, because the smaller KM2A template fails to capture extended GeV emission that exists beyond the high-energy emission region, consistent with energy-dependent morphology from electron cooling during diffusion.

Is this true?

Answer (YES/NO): NO